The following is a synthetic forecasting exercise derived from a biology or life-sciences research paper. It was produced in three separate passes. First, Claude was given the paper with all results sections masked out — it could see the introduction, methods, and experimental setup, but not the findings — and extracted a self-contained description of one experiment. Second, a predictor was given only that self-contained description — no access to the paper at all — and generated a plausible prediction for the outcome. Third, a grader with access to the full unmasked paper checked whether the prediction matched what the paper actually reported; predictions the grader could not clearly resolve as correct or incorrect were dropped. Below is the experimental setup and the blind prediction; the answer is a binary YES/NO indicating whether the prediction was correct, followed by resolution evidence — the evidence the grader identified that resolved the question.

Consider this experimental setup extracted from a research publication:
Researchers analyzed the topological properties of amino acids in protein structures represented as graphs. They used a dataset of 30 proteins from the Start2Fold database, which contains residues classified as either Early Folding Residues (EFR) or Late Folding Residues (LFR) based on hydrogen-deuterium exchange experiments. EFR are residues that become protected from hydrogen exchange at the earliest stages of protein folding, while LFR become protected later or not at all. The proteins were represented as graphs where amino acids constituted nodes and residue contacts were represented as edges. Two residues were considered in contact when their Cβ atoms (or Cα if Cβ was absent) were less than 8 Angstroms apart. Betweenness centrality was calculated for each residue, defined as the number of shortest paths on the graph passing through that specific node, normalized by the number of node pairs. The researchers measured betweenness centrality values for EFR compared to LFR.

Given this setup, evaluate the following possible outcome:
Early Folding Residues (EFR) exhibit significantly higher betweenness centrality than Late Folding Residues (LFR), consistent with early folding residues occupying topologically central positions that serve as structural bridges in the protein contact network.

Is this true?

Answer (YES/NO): YES